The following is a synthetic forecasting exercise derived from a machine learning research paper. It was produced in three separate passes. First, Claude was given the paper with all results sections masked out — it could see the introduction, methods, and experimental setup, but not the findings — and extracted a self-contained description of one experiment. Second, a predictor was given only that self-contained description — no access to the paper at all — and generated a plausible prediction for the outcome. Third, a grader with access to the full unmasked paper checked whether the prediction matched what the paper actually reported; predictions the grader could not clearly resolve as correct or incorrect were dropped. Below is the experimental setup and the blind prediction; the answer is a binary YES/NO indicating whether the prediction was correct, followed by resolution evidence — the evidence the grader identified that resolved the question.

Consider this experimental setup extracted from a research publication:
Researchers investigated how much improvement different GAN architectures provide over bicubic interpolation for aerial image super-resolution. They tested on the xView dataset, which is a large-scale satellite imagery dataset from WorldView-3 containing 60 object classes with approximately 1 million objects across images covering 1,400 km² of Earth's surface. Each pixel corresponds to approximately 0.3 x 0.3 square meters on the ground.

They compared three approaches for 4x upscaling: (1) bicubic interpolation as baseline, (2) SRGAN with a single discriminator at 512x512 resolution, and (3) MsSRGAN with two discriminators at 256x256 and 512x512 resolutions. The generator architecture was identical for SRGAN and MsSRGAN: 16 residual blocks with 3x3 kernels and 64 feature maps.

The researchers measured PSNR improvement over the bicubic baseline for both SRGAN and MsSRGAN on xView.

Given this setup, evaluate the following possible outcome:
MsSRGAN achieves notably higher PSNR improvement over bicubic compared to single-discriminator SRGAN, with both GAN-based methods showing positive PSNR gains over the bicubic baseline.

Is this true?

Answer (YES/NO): YES